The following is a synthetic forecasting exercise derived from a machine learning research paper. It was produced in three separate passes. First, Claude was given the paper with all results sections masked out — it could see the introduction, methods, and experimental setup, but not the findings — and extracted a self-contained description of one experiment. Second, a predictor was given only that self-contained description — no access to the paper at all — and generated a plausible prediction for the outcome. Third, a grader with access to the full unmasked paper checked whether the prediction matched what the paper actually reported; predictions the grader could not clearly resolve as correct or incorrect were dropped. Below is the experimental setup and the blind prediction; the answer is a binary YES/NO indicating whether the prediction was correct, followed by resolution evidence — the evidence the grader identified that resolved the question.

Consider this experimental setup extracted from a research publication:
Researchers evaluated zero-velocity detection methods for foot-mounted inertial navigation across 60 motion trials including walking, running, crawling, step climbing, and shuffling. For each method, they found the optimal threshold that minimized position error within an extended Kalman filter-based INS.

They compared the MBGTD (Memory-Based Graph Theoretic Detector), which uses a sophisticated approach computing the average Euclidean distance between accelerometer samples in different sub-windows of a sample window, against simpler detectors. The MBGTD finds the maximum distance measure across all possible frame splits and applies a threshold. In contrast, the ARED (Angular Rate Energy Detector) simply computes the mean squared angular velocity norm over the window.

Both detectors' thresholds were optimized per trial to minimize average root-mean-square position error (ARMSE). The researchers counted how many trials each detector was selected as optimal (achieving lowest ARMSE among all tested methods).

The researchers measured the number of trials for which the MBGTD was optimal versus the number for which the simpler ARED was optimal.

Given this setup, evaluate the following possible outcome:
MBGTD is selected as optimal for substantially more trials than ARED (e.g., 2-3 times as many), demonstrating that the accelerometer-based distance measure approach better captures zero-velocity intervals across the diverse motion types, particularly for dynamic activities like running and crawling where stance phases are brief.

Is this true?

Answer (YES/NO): NO